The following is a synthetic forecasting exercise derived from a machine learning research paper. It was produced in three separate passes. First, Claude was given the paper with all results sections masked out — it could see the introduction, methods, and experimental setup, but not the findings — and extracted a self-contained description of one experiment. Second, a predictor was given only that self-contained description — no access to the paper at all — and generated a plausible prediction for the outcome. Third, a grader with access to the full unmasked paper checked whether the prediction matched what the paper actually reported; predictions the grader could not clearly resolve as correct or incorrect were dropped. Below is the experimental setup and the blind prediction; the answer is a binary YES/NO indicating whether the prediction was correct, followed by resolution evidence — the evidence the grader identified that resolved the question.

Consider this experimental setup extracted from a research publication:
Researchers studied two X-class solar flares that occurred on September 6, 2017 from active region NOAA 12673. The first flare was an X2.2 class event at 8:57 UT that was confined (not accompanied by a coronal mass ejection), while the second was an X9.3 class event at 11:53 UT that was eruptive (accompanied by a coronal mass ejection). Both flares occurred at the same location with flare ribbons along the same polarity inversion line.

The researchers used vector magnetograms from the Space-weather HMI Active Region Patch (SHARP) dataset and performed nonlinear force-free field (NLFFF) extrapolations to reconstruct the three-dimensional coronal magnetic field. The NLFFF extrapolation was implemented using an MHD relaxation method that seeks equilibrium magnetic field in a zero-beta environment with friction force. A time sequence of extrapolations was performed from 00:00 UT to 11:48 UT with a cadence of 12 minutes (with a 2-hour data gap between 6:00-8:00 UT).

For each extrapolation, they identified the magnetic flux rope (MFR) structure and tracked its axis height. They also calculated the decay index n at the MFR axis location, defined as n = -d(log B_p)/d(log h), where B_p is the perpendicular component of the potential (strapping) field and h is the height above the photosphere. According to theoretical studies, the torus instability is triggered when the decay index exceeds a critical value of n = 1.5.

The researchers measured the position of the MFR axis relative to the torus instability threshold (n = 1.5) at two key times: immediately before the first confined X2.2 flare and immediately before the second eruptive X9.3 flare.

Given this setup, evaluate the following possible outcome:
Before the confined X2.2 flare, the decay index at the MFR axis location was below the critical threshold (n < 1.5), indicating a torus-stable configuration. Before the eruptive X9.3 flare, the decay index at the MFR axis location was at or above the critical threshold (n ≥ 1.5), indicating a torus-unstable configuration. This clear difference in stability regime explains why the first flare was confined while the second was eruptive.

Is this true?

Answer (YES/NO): YES